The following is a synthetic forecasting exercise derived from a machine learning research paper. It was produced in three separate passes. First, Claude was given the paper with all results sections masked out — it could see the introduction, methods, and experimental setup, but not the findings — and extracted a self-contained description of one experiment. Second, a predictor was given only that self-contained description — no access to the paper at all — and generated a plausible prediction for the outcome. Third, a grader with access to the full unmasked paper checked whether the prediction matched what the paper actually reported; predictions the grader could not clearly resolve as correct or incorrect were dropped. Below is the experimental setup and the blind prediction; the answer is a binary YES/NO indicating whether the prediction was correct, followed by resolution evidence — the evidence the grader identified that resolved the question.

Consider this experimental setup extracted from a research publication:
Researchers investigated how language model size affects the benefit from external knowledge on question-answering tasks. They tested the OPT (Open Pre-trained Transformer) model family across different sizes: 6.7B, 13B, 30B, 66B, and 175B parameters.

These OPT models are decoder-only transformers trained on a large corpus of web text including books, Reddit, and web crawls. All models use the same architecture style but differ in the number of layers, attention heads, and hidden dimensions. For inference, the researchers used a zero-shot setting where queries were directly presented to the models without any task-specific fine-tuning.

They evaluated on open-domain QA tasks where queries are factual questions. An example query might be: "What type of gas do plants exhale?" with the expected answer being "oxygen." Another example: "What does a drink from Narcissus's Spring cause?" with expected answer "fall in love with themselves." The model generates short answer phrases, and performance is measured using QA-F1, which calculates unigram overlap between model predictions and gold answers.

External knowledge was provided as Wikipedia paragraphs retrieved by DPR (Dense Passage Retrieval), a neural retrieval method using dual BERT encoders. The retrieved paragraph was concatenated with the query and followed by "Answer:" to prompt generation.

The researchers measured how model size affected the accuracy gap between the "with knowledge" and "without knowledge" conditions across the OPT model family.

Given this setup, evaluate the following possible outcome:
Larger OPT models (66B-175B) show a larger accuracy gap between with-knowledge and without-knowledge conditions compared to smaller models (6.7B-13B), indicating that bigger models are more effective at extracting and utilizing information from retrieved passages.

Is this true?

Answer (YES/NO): NO